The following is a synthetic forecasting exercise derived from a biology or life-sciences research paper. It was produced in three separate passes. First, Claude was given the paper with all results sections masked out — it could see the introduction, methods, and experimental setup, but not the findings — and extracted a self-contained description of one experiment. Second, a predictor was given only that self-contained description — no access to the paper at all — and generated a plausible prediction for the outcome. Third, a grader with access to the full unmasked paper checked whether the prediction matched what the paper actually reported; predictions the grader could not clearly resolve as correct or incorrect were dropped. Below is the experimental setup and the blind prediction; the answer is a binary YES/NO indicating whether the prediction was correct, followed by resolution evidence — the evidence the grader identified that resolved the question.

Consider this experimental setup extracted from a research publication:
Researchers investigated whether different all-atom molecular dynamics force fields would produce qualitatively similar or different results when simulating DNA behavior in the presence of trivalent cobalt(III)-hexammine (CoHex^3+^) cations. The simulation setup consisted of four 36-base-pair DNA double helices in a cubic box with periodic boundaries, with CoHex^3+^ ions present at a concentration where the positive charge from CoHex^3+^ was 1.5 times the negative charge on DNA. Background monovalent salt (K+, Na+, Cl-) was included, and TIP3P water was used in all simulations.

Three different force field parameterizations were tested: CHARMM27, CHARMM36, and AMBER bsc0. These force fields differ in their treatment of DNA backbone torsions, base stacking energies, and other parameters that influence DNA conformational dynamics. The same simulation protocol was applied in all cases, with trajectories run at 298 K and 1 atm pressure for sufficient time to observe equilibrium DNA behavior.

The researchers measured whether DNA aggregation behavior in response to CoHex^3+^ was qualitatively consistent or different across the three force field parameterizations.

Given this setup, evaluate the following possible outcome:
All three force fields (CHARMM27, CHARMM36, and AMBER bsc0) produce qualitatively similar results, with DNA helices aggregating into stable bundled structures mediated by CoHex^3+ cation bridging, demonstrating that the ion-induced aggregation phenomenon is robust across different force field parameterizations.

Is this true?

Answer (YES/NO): YES